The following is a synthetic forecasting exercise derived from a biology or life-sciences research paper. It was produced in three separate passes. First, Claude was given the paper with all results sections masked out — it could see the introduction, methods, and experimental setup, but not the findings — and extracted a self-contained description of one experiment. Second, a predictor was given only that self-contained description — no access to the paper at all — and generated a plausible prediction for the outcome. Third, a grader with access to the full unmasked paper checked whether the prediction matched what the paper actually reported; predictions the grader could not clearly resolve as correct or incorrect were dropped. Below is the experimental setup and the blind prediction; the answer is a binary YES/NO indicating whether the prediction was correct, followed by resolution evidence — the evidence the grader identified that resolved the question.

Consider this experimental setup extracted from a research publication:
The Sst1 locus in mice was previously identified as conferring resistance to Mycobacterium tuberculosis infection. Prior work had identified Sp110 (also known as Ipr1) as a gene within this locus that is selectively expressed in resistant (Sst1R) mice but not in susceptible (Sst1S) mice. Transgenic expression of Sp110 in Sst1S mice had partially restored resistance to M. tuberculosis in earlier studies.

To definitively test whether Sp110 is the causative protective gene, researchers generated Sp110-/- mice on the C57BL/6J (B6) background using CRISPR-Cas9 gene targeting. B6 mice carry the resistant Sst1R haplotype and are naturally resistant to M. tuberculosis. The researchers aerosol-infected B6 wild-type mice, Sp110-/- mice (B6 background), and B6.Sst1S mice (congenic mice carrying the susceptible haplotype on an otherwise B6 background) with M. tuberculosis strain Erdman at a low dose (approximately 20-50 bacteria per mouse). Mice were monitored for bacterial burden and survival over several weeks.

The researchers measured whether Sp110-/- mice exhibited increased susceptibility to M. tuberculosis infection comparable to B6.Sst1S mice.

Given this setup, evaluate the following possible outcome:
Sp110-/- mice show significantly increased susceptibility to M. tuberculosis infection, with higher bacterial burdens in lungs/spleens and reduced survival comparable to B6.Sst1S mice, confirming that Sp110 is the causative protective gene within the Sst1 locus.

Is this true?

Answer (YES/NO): NO